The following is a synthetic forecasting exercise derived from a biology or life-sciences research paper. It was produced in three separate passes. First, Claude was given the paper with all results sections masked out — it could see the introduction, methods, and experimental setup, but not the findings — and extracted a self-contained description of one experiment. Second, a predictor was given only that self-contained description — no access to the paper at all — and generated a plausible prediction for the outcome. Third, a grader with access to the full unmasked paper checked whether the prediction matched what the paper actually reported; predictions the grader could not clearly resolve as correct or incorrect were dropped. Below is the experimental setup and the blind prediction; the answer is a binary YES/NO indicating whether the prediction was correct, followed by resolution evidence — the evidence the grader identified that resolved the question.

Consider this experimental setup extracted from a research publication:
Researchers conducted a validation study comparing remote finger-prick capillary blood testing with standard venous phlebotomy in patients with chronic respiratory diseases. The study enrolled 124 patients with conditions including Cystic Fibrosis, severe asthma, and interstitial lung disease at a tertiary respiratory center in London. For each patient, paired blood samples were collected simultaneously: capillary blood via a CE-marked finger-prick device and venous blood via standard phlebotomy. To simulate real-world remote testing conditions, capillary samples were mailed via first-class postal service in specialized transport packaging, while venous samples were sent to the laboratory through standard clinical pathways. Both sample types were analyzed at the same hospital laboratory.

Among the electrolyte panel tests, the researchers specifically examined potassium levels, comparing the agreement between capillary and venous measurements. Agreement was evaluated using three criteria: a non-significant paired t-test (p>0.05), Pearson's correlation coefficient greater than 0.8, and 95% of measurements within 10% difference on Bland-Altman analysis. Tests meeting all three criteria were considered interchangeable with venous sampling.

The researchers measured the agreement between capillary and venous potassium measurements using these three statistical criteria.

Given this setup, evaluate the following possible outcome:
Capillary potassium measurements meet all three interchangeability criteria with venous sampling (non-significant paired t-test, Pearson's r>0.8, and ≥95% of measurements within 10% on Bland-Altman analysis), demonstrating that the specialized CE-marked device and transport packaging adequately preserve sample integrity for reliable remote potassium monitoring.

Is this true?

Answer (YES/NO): NO